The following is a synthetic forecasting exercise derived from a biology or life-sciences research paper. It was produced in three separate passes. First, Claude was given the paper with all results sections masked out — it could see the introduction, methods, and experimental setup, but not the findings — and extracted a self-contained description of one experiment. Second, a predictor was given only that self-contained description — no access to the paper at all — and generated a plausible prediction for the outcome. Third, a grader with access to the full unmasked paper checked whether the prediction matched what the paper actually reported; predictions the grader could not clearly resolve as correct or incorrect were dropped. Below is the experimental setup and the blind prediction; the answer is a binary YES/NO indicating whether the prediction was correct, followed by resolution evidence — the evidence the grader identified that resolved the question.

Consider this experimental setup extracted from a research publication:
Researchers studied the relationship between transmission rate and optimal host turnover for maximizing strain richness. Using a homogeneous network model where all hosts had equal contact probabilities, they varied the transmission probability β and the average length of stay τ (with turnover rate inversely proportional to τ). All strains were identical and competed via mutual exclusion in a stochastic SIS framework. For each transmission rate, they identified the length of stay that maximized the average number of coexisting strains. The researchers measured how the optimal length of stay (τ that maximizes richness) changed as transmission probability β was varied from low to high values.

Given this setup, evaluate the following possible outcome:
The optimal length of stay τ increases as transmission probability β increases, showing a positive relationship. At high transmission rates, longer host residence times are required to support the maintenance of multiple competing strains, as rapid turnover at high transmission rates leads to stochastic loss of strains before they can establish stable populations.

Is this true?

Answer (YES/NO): NO